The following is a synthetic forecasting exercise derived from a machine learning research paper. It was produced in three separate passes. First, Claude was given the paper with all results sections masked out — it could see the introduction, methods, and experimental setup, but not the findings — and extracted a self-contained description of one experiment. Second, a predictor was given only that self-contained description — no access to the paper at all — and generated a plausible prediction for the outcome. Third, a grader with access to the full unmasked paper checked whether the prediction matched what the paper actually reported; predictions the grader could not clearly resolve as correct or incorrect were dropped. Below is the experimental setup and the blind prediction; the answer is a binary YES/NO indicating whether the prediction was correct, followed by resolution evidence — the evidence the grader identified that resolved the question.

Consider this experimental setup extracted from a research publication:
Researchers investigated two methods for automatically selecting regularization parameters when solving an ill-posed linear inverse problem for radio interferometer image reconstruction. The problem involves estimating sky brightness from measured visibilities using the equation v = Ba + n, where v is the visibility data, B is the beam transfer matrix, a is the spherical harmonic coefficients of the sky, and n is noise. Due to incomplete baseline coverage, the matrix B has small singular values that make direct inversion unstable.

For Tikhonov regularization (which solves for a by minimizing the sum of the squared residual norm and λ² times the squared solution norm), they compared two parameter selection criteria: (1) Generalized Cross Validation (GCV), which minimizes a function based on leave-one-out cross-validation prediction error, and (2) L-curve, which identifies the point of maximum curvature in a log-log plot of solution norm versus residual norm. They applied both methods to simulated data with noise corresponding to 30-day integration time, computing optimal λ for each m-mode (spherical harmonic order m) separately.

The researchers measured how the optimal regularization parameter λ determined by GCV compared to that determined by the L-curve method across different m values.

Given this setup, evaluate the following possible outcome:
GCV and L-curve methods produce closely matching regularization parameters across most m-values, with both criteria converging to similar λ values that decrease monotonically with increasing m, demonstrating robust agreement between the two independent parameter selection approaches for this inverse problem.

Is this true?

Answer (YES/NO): NO